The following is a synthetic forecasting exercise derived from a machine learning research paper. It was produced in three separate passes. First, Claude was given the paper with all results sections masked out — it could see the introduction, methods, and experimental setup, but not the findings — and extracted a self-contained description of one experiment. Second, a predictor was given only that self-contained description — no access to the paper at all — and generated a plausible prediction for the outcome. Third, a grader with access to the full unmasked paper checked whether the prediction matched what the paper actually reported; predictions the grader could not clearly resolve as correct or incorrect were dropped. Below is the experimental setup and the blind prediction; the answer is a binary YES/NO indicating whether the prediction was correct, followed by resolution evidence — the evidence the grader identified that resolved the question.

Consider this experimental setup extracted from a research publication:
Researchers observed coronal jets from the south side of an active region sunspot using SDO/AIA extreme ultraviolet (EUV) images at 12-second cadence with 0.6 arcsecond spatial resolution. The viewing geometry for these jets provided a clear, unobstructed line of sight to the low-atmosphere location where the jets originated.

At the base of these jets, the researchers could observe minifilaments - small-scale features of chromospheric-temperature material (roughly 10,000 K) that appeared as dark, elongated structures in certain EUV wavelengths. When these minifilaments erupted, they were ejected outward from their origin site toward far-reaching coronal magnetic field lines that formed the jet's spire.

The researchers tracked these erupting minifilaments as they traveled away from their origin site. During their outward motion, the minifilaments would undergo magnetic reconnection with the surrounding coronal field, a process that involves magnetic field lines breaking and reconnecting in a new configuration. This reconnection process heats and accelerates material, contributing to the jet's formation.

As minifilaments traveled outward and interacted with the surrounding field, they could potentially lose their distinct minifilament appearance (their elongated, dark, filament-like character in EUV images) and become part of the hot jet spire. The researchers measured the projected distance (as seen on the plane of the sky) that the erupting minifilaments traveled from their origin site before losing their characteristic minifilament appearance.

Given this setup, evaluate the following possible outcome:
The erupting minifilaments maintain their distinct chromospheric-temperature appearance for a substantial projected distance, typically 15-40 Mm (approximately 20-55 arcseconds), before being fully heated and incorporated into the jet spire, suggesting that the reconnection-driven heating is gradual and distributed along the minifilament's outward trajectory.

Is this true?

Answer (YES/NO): NO